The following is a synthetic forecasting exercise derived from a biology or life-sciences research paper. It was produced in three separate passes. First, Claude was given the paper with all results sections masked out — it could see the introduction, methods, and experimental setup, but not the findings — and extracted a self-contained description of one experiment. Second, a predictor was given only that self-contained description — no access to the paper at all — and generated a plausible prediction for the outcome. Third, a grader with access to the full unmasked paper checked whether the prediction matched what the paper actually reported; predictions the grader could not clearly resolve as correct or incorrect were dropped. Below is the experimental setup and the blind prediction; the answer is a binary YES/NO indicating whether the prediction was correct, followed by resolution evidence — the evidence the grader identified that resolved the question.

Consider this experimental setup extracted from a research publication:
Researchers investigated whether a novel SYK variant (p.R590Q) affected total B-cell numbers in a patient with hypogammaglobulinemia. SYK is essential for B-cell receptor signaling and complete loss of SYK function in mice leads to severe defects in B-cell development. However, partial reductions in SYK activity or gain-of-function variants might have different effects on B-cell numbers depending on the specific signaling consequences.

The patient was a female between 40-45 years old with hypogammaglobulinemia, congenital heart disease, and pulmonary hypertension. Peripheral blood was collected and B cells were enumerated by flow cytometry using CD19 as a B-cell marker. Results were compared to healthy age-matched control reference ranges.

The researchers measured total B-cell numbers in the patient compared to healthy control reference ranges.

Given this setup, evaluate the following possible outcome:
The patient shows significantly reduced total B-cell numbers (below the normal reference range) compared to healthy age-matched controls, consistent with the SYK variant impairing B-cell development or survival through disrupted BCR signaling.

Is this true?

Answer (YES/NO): NO